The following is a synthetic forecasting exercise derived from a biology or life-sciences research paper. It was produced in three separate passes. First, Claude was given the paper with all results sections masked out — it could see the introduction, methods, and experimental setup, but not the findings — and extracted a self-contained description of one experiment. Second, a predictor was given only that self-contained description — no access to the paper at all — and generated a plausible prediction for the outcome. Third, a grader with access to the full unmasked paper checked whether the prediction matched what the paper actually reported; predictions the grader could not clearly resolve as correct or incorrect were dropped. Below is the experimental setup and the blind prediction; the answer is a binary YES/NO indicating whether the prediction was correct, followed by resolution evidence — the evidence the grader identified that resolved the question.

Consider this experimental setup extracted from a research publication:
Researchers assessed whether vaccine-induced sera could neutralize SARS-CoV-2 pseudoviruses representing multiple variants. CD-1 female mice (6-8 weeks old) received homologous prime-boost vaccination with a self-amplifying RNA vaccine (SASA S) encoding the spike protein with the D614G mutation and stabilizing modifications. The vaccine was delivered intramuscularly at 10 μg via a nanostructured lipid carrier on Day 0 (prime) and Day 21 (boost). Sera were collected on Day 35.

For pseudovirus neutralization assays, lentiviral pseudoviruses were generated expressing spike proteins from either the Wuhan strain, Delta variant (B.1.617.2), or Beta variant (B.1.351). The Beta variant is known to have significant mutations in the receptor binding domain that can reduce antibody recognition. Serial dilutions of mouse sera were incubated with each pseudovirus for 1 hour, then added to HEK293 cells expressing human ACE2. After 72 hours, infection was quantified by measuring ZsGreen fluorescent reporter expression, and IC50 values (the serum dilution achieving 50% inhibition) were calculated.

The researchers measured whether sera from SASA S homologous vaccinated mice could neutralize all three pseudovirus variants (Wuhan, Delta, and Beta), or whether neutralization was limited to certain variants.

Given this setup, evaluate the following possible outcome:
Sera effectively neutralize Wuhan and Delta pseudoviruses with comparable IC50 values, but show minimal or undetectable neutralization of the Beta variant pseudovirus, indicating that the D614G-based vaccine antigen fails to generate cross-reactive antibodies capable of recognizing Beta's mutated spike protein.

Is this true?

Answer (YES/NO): NO